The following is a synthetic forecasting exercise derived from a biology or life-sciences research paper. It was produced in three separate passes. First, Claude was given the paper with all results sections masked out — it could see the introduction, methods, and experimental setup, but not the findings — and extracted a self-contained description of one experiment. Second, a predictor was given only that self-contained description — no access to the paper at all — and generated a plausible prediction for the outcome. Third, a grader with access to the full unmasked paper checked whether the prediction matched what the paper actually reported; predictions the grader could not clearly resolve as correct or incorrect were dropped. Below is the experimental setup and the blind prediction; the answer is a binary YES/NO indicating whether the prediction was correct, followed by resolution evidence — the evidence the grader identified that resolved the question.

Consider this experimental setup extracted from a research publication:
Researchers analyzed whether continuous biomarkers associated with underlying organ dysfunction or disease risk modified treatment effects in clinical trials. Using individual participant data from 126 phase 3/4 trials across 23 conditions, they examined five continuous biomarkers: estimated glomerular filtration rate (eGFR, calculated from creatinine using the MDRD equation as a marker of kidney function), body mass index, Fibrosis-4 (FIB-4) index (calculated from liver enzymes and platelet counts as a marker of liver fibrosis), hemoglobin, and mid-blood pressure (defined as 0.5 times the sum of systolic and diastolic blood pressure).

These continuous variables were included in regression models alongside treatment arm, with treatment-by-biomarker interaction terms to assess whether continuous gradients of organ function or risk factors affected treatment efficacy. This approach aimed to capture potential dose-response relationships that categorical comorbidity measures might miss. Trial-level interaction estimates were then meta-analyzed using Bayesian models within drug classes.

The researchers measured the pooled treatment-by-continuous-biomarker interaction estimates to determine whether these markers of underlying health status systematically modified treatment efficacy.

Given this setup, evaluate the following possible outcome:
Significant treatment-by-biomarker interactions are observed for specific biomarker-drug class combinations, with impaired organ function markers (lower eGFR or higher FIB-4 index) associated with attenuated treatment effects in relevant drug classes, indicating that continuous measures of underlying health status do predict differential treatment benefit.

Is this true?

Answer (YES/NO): NO